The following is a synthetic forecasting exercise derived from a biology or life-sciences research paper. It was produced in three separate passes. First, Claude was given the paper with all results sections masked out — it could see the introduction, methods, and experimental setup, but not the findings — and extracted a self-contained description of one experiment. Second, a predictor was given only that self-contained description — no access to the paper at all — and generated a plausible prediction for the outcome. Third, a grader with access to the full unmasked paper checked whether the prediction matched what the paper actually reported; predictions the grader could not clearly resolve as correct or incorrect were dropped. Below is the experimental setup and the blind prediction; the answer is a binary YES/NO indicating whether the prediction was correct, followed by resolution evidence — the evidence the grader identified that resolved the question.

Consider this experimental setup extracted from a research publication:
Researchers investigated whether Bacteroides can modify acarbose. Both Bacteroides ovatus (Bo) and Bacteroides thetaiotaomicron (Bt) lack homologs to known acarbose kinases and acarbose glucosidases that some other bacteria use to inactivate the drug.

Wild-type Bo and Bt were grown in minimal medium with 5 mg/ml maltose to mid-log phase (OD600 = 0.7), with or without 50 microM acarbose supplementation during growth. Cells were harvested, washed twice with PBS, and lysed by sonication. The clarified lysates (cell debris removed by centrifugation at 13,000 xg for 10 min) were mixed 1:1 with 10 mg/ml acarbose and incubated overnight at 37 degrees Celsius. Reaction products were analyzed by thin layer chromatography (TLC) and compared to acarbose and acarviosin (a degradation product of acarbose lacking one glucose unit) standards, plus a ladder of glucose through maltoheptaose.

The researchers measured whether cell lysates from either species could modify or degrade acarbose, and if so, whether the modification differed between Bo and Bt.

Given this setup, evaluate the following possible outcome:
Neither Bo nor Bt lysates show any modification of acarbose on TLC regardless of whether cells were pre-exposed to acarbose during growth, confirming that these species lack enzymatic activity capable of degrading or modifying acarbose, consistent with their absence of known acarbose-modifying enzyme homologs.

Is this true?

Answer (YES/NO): YES